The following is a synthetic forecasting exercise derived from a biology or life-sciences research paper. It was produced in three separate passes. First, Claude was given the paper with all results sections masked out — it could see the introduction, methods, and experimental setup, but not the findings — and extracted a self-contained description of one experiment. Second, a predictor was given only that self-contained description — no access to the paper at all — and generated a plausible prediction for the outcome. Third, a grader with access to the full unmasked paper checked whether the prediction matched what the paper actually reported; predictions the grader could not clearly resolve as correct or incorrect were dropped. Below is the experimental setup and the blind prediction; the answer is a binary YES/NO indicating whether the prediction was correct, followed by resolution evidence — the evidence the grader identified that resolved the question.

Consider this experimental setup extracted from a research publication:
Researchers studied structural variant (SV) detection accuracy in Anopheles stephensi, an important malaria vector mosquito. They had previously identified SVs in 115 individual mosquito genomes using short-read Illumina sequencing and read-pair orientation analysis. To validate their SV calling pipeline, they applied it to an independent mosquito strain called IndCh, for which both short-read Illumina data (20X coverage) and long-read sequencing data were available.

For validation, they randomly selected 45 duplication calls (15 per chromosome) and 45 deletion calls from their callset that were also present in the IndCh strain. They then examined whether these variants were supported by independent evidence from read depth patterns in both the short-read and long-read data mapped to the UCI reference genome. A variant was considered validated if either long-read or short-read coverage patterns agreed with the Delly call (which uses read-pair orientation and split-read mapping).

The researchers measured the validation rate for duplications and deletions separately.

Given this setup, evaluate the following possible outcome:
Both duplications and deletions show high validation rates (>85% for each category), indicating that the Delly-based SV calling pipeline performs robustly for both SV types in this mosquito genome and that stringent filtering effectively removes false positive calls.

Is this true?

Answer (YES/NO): YES